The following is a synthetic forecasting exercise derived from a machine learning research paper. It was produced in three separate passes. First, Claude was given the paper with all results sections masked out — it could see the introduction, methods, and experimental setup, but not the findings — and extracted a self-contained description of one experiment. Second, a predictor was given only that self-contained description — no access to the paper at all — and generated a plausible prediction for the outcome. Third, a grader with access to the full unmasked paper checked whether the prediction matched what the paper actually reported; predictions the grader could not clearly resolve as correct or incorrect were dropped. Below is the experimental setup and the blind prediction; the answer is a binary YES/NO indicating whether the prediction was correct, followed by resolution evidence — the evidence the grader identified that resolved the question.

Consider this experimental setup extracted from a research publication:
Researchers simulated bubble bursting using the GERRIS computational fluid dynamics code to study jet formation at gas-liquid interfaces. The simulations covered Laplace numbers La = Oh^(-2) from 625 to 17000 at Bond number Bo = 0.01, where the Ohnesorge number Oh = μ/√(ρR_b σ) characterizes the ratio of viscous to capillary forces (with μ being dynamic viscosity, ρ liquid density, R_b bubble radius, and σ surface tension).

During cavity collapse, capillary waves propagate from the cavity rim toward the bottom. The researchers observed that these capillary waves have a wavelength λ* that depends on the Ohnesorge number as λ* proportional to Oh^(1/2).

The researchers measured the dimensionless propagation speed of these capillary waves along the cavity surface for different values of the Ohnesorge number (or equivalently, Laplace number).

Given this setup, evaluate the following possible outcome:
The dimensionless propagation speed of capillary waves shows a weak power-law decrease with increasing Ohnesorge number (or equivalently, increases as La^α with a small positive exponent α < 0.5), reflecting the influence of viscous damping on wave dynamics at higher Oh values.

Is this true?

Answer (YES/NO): NO